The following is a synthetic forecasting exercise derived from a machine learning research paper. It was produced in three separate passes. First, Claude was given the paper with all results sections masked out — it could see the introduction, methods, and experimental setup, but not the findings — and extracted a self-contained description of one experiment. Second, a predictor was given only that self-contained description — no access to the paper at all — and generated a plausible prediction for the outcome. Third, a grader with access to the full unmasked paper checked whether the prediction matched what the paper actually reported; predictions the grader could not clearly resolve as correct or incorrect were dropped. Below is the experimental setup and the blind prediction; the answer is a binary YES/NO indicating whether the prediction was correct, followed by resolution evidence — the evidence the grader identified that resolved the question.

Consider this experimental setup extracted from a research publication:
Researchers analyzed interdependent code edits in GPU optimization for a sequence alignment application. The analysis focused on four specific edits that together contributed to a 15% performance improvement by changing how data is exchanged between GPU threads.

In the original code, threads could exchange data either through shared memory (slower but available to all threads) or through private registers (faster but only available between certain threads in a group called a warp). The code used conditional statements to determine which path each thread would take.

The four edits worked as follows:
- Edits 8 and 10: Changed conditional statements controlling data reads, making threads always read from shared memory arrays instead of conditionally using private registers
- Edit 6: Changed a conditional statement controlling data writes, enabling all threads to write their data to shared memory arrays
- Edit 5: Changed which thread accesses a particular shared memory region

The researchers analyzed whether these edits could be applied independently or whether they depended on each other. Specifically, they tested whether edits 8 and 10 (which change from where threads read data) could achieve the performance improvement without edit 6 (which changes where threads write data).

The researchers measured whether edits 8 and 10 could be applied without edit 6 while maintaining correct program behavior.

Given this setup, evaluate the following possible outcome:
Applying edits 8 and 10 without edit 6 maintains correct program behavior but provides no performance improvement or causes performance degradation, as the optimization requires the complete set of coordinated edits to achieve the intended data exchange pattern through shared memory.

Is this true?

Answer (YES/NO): NO